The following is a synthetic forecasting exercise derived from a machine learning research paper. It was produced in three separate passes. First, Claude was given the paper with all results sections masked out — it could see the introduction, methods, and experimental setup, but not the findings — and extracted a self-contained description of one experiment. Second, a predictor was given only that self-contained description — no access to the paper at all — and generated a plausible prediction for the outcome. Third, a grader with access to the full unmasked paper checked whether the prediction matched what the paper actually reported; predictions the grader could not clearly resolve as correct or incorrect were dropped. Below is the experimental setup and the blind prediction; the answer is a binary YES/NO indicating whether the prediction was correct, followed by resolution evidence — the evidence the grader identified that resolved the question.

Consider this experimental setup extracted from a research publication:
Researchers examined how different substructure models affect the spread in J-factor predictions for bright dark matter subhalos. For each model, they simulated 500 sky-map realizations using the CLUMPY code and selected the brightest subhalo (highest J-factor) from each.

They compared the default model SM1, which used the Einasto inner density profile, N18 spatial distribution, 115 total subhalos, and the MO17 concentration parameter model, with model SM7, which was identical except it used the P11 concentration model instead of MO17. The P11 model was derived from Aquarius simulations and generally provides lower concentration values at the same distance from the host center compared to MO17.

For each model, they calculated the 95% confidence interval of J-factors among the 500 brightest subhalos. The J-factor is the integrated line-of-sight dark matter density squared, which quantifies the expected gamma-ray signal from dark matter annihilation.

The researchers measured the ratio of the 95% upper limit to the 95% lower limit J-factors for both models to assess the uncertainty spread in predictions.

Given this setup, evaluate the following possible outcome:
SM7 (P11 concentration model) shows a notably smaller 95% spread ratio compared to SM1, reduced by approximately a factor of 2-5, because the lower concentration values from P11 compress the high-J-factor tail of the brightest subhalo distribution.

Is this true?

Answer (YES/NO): NO